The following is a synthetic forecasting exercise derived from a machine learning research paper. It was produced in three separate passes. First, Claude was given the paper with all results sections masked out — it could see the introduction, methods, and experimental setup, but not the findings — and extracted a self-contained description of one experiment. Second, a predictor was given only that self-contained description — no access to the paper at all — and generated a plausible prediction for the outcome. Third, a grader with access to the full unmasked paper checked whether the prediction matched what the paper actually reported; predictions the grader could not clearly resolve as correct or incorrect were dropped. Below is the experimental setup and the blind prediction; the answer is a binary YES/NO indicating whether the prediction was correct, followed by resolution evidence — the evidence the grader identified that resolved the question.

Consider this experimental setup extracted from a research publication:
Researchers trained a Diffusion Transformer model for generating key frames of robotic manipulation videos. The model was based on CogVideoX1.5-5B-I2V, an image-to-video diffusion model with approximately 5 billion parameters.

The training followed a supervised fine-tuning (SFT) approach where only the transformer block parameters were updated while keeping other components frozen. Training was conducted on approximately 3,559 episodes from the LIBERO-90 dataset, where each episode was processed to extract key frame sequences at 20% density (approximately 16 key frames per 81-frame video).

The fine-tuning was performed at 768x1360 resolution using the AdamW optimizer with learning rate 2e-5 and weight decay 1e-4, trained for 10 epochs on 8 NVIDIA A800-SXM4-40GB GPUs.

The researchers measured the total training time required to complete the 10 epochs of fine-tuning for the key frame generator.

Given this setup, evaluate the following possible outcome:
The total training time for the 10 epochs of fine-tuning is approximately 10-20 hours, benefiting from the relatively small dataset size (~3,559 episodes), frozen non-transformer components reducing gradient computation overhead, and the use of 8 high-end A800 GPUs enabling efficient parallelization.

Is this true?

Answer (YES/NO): YES